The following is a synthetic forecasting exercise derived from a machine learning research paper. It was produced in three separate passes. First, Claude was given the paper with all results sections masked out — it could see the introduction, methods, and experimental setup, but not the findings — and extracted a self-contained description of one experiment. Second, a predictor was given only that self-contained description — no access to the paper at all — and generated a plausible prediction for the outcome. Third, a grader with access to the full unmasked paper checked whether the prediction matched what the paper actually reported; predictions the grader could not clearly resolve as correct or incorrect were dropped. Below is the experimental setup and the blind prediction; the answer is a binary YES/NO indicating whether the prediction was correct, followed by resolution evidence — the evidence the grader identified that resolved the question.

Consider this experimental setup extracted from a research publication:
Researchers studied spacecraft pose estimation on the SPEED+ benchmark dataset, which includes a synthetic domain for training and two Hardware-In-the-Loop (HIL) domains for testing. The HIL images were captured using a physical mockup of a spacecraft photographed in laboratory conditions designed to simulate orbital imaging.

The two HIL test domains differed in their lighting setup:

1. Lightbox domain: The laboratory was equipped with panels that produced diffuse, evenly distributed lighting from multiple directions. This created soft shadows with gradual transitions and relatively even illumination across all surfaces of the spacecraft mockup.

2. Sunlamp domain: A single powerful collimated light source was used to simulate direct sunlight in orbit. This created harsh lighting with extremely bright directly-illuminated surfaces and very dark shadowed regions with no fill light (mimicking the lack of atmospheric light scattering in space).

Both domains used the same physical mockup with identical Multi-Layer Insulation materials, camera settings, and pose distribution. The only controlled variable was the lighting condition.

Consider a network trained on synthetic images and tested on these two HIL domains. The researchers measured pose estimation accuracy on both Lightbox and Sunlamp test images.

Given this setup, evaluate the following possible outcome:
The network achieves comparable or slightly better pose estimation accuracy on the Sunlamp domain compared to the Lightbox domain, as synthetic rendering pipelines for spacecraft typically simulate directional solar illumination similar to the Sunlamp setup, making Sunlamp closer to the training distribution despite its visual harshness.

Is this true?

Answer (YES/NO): NO